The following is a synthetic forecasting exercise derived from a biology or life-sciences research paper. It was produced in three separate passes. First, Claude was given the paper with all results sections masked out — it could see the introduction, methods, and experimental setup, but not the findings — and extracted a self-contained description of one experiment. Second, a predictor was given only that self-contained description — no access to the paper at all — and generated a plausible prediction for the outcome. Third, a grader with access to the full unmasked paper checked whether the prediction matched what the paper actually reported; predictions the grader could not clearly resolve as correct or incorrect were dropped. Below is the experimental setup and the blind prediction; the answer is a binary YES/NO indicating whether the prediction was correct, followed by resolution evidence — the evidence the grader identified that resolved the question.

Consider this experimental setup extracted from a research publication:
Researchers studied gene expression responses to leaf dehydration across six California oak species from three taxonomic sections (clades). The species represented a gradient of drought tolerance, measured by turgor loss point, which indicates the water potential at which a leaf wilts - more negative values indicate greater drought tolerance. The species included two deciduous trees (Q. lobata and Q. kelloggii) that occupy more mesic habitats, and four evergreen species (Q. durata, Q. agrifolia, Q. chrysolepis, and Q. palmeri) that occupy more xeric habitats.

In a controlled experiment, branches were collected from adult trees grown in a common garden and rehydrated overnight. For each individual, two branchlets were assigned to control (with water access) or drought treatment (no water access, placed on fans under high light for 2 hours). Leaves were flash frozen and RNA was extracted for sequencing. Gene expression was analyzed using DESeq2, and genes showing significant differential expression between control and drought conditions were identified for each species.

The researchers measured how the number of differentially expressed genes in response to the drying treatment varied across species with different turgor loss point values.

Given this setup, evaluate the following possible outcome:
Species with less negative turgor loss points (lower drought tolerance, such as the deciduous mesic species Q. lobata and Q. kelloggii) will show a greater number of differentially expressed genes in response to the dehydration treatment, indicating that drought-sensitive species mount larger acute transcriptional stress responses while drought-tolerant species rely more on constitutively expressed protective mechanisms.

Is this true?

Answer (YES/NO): YES